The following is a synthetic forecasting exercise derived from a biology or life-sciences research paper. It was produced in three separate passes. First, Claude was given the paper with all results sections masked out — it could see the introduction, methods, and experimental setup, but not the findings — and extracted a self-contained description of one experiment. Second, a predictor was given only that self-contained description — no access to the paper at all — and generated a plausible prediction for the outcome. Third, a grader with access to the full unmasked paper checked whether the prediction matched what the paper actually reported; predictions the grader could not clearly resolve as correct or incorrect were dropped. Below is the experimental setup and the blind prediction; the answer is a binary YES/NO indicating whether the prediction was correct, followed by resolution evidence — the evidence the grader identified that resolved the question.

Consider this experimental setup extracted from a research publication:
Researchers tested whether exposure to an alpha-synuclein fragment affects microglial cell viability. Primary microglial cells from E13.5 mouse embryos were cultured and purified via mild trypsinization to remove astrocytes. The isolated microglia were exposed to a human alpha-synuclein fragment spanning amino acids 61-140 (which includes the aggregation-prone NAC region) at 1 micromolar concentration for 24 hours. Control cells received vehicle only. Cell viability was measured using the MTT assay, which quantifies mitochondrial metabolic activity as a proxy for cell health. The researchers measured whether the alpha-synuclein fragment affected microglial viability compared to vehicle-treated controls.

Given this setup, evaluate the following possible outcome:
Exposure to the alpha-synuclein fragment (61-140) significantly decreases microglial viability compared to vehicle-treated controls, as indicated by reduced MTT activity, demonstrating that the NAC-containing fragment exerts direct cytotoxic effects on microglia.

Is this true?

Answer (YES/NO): YES